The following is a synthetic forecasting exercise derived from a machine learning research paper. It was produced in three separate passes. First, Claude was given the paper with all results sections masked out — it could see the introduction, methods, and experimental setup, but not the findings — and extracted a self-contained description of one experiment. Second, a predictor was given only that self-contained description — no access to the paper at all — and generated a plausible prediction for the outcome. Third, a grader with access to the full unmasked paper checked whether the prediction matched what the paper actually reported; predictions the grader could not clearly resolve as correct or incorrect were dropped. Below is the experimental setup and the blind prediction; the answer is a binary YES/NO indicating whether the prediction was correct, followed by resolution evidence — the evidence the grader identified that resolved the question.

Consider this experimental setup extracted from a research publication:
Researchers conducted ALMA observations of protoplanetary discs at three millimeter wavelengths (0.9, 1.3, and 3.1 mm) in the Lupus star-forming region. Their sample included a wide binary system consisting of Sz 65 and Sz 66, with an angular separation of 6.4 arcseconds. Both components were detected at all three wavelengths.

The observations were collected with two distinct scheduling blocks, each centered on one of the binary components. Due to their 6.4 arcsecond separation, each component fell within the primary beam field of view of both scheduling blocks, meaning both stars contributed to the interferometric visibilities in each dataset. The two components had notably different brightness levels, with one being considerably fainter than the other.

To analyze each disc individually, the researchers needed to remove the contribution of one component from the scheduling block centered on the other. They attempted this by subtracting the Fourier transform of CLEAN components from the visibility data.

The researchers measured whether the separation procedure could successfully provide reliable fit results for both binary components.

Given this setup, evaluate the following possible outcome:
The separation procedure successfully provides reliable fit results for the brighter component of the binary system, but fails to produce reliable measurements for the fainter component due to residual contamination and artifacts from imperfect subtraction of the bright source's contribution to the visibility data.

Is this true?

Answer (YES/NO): YES